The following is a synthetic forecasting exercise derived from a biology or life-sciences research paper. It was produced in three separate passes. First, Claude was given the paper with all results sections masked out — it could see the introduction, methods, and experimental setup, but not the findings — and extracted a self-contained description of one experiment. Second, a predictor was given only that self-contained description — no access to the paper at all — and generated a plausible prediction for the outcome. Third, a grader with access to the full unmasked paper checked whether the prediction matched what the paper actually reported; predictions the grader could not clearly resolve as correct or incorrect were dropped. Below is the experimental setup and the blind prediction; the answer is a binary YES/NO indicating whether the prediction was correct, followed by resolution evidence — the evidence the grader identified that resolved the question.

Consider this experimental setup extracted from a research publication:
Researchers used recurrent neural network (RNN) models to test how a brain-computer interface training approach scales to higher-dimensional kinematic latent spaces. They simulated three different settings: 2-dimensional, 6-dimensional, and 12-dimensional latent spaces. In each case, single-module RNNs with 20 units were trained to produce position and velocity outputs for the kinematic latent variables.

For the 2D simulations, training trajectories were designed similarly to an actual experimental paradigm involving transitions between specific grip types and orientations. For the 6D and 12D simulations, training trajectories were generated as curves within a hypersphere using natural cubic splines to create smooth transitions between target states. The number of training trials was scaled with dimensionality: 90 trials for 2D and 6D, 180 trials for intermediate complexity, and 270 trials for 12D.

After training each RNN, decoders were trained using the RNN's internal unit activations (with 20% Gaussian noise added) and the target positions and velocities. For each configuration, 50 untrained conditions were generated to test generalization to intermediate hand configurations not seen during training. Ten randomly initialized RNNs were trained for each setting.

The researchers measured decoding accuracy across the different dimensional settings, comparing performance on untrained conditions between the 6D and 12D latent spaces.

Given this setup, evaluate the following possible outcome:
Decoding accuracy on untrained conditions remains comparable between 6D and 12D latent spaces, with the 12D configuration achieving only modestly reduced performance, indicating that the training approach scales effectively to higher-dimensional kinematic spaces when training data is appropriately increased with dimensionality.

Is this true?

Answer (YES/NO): YES